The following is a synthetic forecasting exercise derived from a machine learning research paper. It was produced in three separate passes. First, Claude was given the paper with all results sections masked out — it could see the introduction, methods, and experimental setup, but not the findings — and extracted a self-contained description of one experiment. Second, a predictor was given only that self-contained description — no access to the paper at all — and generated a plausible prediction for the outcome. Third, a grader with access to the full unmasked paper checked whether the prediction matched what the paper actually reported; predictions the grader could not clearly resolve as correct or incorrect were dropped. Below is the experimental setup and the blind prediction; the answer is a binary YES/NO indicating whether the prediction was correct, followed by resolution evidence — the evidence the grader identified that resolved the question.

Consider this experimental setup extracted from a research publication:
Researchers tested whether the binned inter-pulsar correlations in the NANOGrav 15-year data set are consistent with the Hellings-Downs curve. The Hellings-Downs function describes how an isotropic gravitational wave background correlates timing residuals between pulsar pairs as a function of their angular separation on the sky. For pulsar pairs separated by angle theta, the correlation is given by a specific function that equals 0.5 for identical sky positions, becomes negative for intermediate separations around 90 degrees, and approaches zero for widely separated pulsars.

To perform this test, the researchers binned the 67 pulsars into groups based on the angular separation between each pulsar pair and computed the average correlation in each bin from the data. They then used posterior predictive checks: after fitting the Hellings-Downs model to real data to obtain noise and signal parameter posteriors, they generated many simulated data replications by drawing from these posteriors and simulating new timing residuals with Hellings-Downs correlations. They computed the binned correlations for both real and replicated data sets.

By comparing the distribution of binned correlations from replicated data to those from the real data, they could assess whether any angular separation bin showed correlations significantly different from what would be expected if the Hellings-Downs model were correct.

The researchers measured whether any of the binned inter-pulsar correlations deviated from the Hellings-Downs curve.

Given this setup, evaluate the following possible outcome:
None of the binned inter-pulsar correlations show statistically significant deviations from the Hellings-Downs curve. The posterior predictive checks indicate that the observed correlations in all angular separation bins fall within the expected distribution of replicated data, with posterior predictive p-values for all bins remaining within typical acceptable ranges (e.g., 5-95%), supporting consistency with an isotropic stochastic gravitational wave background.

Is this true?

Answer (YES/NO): YES